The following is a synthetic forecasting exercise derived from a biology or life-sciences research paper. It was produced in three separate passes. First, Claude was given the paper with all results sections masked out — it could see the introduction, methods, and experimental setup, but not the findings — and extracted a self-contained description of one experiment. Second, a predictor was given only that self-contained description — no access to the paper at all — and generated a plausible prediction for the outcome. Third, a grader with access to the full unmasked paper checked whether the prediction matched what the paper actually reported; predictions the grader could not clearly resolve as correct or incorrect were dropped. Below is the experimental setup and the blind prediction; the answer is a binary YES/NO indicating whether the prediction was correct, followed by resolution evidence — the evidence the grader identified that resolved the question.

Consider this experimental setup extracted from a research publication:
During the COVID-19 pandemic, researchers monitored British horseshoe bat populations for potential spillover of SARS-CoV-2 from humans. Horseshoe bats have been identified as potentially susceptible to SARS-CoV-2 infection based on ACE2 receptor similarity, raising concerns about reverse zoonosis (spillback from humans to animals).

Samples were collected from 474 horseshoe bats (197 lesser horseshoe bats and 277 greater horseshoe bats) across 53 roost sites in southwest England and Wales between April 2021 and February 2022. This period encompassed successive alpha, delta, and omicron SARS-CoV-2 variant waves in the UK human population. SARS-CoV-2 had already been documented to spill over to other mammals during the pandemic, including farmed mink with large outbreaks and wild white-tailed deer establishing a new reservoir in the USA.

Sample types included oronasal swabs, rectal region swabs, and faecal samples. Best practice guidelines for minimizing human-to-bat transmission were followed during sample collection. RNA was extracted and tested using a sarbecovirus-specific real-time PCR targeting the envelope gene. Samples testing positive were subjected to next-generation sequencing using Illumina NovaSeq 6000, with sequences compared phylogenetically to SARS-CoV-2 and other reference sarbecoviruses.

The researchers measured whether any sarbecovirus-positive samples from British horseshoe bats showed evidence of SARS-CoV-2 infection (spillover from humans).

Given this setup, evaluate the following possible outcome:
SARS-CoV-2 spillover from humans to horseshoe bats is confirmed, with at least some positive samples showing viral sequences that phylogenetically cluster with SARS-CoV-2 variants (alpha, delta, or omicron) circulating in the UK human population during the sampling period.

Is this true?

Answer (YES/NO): NO